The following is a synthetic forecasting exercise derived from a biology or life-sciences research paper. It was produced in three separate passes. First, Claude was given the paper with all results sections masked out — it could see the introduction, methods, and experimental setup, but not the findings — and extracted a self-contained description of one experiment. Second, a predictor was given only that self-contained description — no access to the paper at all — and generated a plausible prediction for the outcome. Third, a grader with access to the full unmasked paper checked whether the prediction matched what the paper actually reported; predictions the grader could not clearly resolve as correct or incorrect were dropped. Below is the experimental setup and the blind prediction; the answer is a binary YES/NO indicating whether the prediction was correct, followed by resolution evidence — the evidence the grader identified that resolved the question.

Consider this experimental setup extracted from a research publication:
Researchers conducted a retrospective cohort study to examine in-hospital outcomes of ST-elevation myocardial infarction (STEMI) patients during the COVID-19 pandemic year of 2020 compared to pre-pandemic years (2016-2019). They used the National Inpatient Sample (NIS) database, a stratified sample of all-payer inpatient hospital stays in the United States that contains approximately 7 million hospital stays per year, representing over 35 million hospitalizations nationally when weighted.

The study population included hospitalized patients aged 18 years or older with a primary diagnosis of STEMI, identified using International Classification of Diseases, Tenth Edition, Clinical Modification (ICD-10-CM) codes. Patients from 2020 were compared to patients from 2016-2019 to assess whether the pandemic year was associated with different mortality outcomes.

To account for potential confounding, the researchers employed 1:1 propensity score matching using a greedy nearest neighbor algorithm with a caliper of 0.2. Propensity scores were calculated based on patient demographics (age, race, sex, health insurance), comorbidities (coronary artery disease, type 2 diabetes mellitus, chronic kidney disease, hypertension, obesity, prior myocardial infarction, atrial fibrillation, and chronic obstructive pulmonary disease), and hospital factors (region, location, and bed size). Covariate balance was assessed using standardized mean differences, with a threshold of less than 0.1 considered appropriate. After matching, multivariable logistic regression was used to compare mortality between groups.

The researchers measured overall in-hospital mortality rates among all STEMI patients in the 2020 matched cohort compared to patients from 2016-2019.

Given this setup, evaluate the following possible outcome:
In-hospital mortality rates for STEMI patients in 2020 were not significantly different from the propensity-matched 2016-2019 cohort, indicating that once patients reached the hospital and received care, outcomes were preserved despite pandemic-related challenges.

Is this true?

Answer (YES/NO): YES